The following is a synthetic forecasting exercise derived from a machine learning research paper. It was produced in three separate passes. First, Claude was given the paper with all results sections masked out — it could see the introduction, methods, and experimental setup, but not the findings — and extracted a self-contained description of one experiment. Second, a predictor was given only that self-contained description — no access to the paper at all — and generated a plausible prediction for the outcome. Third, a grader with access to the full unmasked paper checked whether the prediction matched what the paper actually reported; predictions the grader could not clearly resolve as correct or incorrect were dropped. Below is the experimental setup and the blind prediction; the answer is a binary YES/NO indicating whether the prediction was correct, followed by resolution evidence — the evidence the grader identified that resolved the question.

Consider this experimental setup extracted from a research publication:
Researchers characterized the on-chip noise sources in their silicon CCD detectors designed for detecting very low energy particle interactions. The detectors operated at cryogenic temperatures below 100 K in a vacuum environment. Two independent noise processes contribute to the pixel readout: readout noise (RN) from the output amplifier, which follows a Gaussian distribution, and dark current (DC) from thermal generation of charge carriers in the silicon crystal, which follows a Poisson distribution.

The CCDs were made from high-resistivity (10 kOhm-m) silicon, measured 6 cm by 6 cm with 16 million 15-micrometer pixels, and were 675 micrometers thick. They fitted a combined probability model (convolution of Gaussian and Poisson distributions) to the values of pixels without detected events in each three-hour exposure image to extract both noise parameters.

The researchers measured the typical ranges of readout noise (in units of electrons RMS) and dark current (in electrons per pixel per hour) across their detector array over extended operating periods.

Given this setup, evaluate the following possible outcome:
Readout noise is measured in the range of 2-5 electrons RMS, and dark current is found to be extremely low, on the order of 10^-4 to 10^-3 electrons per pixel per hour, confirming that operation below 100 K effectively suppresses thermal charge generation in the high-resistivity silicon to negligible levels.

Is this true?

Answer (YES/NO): NO